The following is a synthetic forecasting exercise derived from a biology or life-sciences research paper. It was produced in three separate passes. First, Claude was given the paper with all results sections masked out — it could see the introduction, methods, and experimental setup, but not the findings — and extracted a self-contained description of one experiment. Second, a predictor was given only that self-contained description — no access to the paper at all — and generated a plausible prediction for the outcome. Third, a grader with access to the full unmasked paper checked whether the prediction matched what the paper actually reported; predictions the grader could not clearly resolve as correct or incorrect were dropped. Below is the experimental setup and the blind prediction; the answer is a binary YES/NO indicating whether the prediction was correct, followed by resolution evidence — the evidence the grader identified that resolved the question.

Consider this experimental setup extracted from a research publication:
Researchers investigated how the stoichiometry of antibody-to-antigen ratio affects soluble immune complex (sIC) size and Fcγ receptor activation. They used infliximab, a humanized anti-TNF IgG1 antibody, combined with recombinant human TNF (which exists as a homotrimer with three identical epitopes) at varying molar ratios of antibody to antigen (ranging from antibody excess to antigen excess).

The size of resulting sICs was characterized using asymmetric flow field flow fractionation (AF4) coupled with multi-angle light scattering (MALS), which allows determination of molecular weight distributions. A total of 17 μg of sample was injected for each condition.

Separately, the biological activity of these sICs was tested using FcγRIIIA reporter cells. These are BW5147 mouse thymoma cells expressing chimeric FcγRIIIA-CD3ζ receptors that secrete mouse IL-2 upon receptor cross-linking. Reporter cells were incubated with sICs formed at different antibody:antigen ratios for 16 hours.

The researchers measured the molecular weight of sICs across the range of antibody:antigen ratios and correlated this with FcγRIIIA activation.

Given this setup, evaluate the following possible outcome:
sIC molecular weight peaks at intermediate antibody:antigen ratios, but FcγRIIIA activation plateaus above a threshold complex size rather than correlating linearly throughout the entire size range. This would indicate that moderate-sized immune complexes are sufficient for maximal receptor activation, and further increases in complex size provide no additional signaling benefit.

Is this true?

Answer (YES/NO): NO